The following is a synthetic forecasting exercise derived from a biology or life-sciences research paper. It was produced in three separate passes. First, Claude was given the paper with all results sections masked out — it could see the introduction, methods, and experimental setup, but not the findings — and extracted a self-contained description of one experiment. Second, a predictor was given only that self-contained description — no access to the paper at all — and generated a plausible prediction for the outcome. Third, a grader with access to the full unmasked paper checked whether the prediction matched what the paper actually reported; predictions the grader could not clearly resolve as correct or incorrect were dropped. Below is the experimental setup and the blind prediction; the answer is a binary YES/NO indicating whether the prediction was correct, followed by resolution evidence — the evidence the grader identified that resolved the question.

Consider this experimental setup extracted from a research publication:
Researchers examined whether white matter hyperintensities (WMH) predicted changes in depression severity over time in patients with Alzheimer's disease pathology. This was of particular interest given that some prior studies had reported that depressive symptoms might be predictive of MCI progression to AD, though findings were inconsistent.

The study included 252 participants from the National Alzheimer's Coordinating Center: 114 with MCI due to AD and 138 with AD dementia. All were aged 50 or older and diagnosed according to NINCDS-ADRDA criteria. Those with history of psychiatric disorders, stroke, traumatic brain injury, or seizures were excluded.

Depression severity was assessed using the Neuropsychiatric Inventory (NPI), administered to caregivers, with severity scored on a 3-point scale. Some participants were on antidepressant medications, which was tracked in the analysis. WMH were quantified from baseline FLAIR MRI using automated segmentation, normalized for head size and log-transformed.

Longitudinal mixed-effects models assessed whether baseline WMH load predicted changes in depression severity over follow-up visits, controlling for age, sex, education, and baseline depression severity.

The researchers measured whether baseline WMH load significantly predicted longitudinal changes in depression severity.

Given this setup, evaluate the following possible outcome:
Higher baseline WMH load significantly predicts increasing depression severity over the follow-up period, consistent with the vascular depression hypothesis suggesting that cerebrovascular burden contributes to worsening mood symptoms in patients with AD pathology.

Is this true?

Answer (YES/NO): NO